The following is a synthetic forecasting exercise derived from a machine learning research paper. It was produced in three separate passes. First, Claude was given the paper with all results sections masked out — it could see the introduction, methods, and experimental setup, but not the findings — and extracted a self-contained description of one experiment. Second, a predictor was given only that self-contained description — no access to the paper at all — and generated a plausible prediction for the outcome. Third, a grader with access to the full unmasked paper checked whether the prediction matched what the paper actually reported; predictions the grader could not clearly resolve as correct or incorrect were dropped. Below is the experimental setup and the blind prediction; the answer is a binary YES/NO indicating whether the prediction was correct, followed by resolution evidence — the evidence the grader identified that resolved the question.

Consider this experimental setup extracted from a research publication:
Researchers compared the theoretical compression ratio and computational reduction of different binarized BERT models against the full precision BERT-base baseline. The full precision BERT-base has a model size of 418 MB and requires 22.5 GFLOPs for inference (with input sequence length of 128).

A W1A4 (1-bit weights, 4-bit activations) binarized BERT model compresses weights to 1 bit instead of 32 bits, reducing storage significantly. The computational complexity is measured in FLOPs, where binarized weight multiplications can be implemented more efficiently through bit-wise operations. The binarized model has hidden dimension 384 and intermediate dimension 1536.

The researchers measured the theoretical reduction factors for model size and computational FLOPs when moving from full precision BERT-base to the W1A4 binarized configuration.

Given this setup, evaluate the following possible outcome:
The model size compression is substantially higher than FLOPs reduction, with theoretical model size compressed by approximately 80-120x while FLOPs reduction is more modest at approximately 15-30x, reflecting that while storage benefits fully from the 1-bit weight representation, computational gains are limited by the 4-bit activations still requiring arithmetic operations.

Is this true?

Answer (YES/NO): NO